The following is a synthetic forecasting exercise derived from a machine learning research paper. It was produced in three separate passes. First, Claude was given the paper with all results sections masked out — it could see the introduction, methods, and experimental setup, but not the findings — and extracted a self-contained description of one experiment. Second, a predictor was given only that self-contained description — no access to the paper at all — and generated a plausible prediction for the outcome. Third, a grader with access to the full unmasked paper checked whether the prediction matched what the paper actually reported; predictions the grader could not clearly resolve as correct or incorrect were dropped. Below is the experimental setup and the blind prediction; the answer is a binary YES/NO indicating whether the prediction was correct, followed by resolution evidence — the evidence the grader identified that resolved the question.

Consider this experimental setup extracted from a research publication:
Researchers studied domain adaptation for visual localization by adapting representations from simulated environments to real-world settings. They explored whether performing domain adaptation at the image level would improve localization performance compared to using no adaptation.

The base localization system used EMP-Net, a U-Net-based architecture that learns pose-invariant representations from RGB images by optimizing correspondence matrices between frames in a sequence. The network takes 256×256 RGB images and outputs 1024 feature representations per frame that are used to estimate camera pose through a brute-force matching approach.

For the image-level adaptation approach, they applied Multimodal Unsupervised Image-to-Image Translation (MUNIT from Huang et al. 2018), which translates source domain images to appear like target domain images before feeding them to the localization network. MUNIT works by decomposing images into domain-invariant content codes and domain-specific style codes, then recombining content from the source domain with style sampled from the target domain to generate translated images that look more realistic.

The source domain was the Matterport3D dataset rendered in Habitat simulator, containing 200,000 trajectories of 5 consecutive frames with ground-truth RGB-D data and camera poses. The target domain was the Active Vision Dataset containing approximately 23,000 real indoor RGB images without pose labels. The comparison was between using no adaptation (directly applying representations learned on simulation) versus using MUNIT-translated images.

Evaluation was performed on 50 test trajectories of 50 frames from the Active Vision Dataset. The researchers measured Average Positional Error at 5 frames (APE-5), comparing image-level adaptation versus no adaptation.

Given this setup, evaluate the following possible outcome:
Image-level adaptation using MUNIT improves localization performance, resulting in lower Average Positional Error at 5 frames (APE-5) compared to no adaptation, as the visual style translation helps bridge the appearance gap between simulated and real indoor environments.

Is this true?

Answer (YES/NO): NO